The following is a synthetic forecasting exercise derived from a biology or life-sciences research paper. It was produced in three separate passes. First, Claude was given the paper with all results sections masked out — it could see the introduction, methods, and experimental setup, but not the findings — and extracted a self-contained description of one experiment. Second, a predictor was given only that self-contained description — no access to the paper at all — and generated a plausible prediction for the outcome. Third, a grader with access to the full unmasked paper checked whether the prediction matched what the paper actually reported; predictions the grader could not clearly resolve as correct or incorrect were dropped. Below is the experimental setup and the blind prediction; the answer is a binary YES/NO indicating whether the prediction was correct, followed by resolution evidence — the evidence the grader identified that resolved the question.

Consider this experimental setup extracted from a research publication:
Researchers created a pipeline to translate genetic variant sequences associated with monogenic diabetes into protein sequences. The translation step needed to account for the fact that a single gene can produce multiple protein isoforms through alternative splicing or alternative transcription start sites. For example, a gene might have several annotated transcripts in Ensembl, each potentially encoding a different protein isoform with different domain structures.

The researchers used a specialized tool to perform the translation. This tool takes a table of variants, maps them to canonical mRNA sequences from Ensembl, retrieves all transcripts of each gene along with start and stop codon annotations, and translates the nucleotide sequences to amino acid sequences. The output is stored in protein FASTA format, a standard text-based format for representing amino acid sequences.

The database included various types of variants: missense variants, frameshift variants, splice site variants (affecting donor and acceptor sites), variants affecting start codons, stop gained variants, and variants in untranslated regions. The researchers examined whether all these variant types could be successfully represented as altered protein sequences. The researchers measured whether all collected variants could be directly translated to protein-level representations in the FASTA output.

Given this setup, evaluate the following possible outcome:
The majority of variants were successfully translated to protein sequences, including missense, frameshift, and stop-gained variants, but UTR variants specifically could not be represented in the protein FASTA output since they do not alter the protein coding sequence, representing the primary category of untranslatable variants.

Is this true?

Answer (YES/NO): NO